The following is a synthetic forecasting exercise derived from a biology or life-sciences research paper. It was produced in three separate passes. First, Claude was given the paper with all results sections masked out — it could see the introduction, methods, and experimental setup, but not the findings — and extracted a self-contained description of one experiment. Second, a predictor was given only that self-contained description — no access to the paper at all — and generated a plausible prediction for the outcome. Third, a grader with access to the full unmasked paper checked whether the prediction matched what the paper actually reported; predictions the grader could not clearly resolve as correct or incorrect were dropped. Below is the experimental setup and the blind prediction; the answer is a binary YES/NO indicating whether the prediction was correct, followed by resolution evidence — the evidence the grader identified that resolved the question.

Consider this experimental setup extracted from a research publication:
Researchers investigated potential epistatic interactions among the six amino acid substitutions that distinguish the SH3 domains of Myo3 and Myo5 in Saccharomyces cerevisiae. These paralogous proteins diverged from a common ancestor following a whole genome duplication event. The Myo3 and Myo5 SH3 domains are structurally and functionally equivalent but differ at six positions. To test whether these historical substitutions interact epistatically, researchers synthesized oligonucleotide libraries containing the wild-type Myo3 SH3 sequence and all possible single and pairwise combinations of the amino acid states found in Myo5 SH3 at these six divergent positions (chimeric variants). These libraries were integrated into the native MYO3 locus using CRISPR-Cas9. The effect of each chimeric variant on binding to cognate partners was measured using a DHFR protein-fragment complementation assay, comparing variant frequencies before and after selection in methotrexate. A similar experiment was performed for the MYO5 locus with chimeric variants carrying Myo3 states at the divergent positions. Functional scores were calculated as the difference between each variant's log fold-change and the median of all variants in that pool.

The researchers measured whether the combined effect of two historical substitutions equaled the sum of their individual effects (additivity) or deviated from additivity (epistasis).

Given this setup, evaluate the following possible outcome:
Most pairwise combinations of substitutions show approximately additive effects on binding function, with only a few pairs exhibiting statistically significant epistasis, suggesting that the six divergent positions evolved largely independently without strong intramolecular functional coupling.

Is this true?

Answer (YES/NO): NO